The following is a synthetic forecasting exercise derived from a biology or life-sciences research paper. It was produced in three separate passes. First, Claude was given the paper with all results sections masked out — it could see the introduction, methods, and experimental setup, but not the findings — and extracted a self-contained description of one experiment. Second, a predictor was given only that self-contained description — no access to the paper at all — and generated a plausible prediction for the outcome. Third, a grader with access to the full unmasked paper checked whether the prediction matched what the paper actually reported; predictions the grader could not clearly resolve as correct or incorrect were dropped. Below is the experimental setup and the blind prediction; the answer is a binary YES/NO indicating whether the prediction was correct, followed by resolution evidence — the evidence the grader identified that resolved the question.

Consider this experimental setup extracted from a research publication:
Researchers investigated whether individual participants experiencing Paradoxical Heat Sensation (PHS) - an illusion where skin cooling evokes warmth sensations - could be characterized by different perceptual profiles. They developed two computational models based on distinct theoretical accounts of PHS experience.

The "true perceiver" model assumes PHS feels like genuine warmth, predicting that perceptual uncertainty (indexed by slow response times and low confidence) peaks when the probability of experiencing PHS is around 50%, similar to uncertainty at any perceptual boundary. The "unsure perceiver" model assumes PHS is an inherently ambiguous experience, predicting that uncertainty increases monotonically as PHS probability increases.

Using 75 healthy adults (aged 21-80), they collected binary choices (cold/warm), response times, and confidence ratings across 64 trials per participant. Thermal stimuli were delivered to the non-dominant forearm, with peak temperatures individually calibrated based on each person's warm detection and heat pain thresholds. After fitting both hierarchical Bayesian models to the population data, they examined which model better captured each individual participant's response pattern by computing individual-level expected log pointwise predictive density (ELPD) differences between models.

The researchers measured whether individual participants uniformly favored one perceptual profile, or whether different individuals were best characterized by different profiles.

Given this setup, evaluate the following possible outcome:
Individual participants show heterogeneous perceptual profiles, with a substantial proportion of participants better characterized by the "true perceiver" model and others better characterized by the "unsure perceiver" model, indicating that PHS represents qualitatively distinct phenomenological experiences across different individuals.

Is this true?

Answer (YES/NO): YES